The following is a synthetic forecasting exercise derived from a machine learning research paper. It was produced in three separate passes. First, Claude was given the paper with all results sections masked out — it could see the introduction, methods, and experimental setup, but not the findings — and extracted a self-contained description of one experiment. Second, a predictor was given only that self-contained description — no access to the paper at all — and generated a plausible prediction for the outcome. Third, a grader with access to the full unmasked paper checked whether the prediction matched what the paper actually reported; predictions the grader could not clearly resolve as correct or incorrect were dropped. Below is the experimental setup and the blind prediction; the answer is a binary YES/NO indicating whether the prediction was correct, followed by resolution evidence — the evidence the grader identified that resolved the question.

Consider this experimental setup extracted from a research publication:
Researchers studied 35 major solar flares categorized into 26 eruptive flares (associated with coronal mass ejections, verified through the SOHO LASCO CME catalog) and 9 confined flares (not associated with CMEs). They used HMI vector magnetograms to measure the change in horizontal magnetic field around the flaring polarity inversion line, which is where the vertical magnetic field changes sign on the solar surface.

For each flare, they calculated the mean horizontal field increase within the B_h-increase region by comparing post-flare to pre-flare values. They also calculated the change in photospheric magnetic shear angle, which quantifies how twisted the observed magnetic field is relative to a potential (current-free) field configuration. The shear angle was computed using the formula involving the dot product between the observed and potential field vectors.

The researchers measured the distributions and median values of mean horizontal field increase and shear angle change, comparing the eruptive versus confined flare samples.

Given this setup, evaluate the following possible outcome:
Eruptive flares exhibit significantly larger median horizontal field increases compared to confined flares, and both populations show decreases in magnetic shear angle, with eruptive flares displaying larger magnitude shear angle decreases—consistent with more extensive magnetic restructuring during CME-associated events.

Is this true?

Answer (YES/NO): NO